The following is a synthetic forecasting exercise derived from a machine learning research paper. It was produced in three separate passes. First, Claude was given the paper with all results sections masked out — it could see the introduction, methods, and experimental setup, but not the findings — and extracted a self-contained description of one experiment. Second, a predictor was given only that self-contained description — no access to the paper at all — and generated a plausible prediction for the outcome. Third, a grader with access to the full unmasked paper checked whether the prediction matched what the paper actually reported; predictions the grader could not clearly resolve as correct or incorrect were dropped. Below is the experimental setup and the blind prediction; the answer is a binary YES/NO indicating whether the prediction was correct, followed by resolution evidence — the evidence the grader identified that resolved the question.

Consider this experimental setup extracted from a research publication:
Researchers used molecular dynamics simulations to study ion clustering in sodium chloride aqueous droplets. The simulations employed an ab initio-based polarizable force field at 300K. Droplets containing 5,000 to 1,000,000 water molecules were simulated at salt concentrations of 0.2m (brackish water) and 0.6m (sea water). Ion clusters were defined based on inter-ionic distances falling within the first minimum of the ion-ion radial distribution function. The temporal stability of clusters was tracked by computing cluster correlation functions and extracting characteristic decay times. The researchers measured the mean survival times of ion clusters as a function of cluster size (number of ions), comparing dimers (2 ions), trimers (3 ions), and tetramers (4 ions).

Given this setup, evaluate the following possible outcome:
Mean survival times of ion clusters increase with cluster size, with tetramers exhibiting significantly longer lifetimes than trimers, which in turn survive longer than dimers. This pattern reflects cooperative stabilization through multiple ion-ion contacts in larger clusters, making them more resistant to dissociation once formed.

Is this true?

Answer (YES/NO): YES